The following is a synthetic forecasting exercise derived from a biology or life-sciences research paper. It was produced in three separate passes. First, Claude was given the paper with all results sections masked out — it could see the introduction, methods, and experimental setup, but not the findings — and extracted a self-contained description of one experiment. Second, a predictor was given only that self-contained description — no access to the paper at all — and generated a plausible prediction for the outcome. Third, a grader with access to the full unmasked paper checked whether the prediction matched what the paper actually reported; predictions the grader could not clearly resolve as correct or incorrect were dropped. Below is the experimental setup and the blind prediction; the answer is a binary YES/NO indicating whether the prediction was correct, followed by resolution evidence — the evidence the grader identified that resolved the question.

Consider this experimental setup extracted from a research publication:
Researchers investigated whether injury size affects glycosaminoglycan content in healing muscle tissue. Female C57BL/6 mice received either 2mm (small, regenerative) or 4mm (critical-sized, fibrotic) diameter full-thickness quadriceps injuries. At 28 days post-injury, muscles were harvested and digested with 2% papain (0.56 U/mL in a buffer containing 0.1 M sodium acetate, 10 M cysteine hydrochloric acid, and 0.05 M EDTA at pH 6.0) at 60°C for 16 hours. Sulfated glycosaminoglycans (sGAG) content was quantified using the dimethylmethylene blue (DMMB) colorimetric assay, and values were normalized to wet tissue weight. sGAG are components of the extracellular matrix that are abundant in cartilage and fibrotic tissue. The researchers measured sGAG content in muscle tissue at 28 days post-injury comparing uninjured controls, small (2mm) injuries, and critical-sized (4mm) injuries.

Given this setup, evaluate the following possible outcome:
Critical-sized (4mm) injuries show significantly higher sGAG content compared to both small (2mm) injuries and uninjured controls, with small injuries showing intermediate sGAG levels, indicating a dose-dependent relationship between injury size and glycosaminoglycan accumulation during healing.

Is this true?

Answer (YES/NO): NO